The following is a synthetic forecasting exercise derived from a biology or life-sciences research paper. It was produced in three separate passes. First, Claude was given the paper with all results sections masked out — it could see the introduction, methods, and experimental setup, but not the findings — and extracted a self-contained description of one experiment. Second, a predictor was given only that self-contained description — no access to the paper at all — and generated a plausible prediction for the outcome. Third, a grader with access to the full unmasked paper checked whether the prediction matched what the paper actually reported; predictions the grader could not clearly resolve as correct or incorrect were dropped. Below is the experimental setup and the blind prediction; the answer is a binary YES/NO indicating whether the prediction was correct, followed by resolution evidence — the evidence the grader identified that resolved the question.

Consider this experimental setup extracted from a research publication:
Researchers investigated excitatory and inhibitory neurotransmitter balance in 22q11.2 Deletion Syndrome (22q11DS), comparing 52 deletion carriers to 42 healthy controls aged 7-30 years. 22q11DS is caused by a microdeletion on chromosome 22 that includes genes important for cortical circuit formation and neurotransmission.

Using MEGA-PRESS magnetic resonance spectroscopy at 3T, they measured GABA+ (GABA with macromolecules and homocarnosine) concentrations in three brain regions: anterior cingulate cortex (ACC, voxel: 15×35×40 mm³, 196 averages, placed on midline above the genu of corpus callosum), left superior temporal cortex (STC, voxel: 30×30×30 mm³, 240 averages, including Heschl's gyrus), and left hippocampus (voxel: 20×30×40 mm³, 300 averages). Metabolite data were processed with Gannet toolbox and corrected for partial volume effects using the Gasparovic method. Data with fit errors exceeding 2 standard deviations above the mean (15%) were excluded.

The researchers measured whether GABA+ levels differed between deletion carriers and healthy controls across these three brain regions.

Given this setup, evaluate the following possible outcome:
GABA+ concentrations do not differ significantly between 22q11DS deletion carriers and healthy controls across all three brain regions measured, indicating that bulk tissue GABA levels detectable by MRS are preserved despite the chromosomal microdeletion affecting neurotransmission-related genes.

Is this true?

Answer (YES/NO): NO